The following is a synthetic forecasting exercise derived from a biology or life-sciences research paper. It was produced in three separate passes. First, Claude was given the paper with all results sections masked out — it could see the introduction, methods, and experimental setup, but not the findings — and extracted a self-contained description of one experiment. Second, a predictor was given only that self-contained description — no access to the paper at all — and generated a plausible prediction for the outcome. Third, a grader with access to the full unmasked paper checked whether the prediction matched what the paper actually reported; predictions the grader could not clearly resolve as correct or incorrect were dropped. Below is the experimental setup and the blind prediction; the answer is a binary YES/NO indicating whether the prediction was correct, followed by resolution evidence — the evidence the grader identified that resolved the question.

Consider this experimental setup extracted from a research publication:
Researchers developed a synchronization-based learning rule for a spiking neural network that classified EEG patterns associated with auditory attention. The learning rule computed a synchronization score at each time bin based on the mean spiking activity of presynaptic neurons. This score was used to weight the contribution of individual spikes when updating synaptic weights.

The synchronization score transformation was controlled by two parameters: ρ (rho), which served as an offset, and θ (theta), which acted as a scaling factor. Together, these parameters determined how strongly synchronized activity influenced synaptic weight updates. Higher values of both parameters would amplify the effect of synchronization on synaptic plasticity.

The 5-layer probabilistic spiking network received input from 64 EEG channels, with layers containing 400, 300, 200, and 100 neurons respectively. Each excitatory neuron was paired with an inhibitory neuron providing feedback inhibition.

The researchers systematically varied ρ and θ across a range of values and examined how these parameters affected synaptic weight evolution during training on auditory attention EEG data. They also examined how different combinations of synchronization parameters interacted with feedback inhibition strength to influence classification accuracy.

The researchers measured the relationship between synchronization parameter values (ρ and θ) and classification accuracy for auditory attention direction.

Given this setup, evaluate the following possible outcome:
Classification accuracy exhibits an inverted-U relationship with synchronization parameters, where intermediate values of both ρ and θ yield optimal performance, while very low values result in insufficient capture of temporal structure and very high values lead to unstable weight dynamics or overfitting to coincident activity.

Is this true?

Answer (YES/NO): YES